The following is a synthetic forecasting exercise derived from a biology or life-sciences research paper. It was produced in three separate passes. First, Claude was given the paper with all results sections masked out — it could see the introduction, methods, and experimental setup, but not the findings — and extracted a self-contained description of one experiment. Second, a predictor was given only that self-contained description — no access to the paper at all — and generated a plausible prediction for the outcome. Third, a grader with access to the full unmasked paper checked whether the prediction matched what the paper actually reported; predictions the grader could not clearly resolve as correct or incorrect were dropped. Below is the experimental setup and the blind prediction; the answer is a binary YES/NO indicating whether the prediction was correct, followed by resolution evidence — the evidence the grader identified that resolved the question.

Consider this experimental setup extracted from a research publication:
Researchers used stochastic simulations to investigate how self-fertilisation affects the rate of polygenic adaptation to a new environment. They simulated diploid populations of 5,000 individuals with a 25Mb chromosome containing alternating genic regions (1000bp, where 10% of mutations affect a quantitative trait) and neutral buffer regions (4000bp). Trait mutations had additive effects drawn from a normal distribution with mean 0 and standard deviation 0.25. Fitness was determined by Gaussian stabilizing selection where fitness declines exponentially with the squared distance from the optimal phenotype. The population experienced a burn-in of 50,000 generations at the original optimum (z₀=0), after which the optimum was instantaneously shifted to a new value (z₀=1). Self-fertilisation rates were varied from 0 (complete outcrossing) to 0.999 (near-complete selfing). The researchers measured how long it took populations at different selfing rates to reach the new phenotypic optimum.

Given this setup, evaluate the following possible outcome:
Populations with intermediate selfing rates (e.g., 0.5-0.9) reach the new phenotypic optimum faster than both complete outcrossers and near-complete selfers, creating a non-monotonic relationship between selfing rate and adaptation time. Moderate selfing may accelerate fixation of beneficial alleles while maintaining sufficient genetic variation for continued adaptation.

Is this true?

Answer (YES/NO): NO